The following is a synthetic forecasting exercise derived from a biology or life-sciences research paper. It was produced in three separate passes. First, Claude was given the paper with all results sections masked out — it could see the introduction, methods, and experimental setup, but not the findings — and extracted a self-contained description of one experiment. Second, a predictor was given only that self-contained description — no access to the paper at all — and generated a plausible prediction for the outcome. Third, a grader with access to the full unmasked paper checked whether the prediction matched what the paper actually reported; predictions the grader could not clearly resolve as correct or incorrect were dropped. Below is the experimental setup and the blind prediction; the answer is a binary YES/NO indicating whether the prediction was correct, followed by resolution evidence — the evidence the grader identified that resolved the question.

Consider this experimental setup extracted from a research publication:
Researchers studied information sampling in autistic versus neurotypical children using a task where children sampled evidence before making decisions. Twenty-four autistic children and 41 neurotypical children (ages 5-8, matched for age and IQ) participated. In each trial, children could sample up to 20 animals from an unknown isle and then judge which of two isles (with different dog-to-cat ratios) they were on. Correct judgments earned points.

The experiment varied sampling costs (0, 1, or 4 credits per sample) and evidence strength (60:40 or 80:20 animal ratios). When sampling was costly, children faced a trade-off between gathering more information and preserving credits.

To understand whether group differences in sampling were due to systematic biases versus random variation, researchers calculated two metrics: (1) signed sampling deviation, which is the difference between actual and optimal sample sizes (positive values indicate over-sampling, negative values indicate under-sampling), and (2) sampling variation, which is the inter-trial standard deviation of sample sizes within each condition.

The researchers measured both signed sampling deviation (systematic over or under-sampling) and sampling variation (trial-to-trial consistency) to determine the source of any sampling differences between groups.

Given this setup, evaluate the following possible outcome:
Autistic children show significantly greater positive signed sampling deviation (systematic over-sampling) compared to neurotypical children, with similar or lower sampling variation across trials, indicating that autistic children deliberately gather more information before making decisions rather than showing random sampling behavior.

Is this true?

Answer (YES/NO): NO